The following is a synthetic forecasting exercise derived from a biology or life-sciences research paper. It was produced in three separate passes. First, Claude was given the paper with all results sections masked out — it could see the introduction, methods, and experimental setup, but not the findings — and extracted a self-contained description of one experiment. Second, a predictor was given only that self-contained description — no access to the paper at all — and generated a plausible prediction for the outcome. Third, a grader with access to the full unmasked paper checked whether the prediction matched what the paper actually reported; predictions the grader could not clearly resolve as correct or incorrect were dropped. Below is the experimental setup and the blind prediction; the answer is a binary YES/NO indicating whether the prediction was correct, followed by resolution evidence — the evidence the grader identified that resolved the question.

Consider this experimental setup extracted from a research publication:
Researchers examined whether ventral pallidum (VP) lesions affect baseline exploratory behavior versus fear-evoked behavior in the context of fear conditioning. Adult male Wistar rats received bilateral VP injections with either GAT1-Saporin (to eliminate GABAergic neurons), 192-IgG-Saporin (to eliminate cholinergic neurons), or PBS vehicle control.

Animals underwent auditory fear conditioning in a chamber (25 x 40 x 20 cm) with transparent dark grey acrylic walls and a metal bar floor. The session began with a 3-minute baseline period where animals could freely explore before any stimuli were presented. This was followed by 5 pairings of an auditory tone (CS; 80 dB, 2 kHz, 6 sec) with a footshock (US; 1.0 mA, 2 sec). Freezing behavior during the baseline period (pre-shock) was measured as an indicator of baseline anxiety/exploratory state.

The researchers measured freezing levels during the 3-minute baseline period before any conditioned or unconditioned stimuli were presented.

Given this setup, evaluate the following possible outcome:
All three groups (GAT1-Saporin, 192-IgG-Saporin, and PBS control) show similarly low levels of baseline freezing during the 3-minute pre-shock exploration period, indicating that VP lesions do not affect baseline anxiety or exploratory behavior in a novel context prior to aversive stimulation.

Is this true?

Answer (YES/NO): YES